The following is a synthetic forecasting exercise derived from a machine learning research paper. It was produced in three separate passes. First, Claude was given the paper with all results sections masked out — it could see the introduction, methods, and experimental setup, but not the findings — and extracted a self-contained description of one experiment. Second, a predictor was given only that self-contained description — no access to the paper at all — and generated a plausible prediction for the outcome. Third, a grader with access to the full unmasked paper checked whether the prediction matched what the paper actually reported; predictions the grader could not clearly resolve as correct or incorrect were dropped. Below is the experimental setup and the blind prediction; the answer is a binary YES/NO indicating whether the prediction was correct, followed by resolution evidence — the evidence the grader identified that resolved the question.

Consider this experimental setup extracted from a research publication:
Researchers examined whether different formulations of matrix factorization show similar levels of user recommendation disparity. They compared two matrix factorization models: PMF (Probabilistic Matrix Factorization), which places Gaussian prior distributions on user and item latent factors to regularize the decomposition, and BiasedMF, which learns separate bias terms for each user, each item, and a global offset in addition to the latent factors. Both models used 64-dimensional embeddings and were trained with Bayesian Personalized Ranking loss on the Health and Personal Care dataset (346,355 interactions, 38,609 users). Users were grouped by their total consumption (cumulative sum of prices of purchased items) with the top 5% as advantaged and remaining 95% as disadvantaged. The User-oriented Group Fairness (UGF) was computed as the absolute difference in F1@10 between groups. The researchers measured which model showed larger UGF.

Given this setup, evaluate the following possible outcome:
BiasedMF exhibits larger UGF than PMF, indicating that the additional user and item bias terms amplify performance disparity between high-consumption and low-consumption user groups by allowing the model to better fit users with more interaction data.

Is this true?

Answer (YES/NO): YES